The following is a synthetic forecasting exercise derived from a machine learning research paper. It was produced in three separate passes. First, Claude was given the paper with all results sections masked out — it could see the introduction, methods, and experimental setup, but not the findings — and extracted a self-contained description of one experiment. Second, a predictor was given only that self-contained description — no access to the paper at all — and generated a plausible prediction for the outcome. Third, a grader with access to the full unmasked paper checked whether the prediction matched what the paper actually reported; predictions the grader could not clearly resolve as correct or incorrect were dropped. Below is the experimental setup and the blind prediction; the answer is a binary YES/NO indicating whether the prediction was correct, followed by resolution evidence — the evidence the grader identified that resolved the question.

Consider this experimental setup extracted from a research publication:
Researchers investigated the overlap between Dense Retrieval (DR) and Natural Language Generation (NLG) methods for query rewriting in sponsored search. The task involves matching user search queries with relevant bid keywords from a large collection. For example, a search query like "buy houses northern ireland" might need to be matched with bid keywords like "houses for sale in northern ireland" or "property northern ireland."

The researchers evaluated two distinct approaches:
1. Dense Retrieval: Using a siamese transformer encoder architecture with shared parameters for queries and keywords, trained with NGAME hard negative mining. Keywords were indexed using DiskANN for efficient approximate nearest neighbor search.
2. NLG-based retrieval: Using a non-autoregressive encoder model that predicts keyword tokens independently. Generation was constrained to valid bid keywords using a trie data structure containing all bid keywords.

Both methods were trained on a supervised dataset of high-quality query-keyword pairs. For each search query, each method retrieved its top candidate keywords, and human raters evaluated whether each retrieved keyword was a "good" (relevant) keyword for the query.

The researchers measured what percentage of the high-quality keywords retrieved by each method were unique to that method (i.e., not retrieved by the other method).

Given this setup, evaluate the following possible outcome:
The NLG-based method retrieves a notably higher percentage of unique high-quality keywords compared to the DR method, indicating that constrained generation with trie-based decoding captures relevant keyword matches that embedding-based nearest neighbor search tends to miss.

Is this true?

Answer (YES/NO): NO